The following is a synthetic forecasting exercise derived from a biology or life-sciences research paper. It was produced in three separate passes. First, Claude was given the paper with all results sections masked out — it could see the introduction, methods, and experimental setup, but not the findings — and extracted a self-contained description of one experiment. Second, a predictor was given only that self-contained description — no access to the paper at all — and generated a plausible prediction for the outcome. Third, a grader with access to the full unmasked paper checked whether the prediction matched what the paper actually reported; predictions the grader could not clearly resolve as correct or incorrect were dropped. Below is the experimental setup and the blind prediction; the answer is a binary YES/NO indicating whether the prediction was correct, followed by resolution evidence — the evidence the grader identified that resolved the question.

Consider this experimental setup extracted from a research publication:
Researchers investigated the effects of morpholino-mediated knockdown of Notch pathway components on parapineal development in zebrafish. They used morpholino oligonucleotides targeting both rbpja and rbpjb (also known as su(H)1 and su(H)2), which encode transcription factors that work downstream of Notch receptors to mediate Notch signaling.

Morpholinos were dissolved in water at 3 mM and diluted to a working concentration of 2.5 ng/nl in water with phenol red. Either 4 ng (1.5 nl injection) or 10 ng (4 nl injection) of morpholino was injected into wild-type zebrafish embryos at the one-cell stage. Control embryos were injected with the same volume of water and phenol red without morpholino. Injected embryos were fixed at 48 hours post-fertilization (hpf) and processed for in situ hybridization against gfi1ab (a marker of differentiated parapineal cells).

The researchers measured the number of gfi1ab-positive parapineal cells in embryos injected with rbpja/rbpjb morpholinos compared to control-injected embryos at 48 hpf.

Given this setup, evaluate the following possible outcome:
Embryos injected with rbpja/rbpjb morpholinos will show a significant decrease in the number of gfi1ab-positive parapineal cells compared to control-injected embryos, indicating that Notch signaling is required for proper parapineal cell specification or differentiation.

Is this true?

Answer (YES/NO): NO